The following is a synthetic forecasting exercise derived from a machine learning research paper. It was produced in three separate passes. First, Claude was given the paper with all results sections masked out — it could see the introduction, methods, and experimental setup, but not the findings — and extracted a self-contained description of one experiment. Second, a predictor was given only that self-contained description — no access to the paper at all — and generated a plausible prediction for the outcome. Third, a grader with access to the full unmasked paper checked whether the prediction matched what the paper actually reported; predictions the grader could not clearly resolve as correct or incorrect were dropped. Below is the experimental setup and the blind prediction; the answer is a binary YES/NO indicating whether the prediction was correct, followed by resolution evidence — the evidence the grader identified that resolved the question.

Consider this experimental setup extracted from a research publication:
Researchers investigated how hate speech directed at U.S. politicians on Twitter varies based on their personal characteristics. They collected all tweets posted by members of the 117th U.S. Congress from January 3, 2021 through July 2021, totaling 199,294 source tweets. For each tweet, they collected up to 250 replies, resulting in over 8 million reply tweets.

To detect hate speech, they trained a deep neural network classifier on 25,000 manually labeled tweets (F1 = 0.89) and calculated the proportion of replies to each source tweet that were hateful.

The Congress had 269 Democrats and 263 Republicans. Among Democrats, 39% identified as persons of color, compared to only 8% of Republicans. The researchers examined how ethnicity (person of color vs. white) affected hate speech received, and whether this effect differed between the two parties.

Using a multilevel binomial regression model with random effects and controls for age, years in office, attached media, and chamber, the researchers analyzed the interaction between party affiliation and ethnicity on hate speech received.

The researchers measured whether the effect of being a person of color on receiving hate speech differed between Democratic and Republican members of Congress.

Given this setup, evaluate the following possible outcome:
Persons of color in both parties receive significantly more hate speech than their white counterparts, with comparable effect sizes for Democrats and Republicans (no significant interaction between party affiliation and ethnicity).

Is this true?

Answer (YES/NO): NO